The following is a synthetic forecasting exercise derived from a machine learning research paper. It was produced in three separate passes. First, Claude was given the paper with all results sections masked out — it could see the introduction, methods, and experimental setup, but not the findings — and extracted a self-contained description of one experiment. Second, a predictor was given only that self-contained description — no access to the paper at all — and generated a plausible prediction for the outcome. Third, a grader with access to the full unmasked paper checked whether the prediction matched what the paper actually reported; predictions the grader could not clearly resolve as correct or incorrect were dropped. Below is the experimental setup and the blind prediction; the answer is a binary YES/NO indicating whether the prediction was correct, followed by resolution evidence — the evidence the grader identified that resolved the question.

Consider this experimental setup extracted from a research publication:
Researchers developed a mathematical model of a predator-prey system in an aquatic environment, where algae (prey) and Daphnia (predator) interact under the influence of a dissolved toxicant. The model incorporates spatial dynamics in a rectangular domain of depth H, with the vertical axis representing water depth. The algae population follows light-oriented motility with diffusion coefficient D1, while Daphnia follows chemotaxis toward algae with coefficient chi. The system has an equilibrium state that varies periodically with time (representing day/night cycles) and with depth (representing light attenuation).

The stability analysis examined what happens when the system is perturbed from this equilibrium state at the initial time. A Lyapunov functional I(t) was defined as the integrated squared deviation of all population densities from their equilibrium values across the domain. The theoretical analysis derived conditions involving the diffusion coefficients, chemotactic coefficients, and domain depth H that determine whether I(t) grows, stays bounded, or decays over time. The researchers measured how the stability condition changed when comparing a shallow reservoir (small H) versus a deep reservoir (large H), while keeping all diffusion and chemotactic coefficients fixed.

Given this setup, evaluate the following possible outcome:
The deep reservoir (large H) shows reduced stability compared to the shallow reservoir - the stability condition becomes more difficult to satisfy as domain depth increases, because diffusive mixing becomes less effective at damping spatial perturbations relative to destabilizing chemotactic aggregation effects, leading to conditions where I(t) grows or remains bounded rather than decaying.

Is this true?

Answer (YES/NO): YES